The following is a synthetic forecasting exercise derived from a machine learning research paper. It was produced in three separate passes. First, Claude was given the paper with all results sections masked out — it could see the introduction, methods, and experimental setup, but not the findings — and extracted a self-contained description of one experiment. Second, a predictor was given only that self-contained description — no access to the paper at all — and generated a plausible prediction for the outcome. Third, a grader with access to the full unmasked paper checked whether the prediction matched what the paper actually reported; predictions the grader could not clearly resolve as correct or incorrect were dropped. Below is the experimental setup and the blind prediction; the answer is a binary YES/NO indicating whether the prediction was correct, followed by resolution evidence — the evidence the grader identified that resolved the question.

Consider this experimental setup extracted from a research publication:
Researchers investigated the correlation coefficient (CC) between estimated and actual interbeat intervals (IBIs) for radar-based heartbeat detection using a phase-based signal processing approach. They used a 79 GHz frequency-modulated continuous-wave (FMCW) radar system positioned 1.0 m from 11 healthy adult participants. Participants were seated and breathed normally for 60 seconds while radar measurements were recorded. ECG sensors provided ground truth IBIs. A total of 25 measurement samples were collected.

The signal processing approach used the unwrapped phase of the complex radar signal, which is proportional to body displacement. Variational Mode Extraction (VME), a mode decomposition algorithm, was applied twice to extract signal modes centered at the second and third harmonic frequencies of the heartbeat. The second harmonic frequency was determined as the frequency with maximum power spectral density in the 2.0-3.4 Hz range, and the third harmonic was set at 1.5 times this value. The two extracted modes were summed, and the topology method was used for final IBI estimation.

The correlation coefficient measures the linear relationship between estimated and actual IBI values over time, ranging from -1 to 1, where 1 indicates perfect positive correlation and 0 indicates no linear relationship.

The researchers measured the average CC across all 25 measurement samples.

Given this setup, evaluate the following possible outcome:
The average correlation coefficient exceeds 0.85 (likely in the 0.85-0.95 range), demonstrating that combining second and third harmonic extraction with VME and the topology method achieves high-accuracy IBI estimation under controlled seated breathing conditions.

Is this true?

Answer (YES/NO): NO